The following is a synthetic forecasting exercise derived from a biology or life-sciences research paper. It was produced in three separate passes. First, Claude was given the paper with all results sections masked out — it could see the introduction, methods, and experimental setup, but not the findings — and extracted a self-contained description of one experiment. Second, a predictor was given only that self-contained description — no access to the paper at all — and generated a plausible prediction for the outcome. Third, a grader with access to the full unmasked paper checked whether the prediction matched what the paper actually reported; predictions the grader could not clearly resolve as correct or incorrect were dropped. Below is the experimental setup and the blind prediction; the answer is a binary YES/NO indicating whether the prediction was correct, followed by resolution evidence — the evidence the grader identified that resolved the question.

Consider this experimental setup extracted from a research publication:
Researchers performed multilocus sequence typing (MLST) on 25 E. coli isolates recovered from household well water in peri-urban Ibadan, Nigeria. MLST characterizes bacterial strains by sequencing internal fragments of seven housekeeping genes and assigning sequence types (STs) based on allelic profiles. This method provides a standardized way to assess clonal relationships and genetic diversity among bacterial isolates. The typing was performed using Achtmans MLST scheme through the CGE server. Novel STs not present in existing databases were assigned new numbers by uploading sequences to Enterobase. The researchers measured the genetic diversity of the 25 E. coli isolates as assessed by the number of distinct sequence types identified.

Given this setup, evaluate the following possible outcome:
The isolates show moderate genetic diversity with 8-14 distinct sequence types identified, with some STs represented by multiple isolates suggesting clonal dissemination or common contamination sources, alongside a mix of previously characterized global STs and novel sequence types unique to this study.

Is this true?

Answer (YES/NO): NO